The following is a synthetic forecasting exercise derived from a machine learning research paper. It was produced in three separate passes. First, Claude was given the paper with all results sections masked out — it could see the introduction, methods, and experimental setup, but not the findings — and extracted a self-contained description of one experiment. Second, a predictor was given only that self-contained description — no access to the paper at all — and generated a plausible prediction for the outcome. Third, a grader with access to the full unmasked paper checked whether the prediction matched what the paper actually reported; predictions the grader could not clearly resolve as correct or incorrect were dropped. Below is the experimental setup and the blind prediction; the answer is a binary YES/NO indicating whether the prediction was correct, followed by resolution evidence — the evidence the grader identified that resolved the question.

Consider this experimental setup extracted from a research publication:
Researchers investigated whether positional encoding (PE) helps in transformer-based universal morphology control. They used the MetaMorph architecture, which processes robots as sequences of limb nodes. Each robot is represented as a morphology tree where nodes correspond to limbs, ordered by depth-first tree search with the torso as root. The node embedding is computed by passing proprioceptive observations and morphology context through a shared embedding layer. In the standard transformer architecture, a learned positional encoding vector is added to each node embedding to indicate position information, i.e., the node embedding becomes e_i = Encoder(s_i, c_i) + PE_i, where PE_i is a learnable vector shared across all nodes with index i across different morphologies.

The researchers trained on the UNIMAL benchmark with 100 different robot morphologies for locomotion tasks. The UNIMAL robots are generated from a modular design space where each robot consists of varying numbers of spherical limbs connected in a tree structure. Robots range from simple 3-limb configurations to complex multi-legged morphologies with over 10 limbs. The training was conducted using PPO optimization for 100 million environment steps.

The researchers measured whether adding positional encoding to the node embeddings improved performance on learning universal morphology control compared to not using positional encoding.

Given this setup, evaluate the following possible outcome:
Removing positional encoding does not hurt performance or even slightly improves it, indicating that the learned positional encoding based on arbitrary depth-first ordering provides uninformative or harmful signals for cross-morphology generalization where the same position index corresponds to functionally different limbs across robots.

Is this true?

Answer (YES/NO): YES